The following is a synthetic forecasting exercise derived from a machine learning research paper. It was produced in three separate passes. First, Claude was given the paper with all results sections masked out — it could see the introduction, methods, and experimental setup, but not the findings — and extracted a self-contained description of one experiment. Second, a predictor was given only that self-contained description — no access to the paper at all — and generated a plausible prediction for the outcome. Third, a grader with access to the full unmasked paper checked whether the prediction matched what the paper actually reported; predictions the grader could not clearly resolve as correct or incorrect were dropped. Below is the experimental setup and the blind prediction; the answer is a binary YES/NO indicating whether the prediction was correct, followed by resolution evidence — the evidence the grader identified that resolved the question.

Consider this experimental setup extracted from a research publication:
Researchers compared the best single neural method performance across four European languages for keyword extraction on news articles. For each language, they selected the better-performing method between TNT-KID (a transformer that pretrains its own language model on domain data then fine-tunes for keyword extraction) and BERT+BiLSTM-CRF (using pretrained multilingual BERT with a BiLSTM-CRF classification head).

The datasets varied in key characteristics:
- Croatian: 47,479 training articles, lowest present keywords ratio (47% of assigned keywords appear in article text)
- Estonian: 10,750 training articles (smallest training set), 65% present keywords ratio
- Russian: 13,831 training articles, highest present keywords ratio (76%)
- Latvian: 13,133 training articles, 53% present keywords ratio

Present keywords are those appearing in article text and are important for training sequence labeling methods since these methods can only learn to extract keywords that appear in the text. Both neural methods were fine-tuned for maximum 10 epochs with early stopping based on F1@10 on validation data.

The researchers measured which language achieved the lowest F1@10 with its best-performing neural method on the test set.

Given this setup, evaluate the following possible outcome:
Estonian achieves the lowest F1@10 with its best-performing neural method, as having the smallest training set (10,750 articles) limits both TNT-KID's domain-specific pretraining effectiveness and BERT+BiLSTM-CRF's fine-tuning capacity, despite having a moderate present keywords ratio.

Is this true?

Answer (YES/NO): NO